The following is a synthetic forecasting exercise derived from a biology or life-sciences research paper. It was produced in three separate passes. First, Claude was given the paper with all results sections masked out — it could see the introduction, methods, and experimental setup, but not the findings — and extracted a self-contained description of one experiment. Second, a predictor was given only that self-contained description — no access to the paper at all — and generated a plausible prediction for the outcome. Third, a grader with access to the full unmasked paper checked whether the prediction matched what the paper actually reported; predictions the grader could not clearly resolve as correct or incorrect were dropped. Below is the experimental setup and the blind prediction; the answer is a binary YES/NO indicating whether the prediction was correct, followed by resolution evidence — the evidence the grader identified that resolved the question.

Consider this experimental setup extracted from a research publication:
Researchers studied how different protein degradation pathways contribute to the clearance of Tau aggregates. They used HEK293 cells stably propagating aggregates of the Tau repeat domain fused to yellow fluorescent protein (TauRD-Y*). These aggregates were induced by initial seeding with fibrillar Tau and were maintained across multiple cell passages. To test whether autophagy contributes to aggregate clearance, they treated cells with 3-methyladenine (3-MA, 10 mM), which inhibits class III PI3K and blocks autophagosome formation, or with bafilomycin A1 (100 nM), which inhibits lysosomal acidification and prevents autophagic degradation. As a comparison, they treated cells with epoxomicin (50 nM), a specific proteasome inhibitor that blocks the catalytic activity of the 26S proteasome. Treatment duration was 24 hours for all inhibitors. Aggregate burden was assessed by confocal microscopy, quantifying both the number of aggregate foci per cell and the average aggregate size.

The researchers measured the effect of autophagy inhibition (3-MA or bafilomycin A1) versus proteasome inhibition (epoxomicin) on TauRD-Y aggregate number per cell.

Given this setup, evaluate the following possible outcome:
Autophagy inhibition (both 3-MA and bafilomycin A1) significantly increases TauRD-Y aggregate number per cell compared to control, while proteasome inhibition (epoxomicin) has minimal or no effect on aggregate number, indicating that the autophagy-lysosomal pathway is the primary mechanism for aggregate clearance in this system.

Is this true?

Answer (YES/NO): NO